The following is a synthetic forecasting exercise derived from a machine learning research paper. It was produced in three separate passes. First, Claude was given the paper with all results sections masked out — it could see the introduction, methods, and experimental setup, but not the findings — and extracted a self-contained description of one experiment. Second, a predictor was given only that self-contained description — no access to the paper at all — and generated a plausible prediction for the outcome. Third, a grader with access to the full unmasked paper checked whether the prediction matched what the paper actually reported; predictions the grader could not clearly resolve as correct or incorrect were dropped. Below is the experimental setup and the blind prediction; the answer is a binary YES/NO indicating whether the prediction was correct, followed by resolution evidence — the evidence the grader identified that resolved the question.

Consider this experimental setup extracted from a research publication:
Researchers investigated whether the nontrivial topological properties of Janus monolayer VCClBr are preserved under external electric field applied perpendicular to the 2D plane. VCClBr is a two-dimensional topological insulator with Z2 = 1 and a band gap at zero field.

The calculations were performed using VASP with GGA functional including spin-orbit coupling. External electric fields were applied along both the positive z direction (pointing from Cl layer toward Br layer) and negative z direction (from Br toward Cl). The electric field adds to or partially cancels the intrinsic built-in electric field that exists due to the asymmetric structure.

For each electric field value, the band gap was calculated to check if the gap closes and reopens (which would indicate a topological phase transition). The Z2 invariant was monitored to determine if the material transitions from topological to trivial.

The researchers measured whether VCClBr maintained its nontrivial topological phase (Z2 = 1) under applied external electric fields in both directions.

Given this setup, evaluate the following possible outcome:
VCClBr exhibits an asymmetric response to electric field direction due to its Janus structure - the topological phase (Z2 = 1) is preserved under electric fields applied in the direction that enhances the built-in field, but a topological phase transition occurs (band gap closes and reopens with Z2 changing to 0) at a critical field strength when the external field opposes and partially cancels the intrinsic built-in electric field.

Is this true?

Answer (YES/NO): NO